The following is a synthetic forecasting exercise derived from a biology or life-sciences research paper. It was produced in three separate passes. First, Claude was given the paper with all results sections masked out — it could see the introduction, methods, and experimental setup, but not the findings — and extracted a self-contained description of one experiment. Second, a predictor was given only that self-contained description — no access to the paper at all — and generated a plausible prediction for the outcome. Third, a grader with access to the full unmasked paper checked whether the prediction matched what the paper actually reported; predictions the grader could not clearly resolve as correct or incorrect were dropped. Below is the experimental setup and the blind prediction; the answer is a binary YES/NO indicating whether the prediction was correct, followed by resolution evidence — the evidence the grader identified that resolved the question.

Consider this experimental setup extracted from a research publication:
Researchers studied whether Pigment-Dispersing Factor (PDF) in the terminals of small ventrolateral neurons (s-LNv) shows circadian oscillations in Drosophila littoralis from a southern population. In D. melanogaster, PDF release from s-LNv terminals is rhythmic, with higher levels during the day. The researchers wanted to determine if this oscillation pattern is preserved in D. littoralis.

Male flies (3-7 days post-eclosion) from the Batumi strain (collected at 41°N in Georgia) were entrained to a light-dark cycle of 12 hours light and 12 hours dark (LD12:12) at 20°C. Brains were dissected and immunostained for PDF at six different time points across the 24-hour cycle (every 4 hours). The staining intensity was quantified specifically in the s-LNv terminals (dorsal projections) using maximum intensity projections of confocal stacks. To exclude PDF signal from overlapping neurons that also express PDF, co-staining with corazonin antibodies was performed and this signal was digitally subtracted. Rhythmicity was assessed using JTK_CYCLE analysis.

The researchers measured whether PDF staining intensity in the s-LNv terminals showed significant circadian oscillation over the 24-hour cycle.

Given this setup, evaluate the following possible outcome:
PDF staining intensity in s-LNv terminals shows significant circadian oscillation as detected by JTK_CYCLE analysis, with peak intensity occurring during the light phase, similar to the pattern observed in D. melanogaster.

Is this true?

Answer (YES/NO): YES